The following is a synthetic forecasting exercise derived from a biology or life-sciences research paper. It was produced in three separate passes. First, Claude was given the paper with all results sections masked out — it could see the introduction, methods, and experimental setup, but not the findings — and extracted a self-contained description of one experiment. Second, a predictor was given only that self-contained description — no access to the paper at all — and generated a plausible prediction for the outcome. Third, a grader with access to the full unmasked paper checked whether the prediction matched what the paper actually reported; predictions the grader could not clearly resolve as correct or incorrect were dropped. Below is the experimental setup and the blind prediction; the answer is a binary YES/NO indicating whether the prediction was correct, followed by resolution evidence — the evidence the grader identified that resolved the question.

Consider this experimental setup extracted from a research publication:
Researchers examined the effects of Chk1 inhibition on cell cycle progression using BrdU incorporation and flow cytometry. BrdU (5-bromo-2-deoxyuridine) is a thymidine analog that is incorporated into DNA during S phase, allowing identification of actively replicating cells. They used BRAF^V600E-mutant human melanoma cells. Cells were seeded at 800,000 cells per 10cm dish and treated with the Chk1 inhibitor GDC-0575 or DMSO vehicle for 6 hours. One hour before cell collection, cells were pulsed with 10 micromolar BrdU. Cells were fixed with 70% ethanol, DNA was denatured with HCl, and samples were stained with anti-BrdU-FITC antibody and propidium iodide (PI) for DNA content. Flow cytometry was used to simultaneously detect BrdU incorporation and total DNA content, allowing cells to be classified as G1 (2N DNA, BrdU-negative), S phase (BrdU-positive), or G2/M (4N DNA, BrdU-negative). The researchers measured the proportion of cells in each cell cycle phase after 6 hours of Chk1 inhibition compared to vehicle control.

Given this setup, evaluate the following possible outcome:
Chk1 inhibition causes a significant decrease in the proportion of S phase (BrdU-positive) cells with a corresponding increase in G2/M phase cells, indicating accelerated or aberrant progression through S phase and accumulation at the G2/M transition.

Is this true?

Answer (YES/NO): NO